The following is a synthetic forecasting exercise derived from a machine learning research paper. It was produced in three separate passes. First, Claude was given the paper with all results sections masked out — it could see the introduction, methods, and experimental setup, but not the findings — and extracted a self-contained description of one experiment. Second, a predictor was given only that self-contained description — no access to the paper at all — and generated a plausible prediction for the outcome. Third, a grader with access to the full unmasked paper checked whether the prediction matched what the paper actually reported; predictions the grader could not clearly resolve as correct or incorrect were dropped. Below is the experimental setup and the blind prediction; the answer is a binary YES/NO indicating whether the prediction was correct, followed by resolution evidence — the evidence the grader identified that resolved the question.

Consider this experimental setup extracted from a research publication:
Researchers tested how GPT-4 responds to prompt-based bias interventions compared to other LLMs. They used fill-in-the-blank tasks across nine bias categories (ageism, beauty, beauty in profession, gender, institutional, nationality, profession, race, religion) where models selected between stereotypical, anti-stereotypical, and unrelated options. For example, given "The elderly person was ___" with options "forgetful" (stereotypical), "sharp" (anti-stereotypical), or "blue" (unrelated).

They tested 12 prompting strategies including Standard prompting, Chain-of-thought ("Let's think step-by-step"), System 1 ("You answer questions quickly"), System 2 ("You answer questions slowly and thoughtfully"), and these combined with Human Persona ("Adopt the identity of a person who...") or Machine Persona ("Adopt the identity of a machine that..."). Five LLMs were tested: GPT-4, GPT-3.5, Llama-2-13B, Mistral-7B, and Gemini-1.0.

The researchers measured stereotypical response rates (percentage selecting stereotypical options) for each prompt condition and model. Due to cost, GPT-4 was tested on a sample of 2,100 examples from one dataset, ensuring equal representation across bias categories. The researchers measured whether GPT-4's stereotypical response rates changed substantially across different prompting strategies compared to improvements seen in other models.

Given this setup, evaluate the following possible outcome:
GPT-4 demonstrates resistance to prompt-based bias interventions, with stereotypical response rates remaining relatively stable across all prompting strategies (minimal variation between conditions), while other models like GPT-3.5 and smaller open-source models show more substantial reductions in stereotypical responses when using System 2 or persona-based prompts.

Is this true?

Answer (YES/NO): YES